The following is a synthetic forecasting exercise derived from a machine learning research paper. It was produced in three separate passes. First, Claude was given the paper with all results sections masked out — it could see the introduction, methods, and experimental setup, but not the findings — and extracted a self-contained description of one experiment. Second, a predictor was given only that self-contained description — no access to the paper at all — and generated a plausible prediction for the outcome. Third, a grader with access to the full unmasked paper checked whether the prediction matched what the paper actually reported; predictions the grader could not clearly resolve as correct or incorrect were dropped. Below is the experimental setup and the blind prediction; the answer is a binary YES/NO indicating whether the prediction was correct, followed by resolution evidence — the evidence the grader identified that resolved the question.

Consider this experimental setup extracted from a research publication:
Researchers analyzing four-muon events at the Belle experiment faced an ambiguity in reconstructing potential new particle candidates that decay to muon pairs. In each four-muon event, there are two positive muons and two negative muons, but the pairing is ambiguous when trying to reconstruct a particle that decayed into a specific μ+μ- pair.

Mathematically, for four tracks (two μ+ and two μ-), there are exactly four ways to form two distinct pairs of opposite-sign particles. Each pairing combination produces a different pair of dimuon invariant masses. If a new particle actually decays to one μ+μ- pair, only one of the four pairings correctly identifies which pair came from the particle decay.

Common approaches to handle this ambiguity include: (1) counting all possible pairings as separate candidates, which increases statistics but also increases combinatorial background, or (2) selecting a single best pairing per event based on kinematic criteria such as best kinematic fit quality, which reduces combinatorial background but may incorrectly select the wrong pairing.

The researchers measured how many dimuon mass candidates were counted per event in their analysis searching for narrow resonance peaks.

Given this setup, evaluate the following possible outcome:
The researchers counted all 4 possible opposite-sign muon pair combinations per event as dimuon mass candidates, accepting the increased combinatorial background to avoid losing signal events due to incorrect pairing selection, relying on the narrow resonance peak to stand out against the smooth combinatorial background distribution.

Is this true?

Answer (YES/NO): YES